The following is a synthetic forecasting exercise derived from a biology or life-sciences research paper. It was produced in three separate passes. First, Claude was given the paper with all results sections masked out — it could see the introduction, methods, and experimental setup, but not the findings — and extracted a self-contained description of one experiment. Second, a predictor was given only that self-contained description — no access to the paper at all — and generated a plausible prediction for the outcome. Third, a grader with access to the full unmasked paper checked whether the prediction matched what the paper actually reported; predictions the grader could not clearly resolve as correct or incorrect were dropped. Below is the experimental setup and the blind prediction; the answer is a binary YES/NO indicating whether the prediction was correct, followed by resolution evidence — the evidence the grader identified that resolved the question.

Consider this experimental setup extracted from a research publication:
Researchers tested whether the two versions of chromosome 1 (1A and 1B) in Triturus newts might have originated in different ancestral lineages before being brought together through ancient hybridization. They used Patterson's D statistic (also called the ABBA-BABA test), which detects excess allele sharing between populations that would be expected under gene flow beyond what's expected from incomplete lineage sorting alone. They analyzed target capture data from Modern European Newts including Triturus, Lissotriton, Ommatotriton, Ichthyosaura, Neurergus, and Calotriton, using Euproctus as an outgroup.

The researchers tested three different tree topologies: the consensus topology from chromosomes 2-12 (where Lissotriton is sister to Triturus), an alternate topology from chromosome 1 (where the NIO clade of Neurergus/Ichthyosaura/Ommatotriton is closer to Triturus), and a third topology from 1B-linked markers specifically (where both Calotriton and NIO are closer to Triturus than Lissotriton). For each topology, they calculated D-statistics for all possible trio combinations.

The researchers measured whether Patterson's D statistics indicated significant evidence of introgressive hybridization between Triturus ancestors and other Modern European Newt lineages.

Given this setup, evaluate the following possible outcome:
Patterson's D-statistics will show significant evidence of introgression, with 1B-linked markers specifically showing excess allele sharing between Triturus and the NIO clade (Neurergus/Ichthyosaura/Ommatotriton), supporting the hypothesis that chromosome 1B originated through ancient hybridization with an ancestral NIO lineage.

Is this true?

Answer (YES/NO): NO